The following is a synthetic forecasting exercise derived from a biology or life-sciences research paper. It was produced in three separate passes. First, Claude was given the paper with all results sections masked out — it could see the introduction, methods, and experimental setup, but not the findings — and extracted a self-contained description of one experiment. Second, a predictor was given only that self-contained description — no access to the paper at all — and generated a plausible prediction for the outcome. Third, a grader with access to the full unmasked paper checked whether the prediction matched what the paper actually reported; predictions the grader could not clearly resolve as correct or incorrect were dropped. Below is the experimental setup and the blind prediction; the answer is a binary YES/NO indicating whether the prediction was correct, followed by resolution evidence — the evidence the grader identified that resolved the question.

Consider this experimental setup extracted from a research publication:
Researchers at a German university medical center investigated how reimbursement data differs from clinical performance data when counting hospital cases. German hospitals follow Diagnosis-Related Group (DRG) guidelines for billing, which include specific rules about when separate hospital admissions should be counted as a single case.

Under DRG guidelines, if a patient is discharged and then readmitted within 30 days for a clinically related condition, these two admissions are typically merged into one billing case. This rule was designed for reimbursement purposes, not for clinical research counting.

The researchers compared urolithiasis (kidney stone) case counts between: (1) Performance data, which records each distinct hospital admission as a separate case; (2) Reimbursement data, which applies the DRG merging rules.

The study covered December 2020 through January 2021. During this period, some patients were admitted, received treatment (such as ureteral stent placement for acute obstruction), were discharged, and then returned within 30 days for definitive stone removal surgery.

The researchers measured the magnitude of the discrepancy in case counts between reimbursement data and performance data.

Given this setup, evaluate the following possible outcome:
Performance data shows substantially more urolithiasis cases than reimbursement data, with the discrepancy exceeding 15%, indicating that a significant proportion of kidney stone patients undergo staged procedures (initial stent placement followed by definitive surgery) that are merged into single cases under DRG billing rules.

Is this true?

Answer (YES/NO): NO